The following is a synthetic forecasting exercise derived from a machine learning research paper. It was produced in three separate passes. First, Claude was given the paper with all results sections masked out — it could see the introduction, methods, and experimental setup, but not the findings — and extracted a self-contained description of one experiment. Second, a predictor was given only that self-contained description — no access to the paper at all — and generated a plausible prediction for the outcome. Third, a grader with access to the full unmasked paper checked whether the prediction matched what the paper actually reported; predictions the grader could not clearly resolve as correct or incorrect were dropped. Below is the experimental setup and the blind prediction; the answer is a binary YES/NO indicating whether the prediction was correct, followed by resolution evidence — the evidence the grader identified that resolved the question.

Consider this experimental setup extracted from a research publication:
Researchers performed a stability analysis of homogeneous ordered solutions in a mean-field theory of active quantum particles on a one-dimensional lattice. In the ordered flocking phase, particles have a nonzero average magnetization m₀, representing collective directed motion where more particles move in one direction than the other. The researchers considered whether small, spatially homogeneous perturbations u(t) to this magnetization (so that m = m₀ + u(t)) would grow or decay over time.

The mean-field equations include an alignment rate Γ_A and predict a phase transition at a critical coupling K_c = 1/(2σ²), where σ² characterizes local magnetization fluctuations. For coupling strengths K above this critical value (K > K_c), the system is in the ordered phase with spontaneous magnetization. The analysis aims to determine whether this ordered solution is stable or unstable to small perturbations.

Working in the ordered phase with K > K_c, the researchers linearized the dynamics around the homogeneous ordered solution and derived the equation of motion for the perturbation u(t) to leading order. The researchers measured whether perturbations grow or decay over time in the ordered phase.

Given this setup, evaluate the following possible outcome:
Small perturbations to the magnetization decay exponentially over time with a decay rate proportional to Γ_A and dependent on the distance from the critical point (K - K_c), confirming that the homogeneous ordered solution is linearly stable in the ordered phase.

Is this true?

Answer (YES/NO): YES